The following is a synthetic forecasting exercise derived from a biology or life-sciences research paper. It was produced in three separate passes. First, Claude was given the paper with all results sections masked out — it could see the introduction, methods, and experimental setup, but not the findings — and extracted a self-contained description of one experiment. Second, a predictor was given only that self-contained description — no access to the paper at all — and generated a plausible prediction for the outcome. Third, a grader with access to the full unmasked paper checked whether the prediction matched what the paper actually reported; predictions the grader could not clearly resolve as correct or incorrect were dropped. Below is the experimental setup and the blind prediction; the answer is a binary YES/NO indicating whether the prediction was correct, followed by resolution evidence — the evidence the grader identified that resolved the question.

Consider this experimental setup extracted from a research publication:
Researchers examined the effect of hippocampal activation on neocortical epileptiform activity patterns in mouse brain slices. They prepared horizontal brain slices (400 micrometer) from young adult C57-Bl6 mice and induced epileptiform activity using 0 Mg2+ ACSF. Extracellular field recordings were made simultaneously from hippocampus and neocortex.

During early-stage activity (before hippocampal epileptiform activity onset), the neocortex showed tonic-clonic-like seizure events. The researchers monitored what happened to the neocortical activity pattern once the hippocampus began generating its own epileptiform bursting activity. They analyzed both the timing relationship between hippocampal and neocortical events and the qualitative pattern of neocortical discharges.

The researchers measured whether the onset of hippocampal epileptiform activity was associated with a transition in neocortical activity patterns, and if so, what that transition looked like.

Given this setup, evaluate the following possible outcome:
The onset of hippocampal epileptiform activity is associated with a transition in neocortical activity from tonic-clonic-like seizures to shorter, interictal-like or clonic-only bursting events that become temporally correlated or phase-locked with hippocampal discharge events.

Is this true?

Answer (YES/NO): YES